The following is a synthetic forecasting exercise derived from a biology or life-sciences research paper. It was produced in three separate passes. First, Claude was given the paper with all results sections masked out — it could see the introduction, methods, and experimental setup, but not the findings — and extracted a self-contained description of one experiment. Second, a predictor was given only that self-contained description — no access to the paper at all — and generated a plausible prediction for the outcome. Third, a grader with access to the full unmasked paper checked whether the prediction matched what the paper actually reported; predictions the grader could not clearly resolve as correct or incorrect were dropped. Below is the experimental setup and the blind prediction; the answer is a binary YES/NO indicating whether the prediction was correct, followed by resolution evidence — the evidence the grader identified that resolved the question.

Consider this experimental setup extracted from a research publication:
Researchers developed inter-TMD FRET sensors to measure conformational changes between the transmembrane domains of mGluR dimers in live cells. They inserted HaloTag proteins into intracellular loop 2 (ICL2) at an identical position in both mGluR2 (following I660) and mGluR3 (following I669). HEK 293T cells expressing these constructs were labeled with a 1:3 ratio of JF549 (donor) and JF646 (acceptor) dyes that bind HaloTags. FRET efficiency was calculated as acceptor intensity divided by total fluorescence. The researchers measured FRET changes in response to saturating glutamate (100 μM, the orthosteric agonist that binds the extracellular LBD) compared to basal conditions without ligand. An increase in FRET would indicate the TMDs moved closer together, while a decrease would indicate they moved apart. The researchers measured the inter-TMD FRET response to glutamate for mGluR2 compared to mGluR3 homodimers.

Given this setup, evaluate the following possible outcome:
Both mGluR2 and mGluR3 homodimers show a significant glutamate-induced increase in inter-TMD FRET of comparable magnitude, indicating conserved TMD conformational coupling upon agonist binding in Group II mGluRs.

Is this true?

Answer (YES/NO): NO